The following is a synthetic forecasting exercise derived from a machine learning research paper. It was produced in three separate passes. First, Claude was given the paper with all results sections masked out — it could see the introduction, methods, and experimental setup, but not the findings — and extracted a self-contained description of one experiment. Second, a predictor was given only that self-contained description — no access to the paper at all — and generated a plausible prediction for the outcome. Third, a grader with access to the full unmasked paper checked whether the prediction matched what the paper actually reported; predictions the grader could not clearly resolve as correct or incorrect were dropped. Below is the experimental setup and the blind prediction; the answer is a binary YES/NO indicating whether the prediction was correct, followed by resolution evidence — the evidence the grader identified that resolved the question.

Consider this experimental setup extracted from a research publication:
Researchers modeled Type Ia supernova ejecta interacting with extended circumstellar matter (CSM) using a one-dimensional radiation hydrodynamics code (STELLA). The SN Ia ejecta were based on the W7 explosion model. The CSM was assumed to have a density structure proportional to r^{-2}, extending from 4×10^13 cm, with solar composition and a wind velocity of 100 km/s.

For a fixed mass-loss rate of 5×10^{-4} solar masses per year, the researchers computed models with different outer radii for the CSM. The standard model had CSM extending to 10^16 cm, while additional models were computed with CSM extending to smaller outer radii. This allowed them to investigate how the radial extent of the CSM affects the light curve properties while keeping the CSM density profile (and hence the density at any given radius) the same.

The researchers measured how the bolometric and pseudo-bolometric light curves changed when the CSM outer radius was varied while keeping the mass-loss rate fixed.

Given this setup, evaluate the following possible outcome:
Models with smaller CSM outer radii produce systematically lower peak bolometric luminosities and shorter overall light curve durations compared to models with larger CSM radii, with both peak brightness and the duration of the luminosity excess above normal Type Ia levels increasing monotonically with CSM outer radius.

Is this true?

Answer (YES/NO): NO